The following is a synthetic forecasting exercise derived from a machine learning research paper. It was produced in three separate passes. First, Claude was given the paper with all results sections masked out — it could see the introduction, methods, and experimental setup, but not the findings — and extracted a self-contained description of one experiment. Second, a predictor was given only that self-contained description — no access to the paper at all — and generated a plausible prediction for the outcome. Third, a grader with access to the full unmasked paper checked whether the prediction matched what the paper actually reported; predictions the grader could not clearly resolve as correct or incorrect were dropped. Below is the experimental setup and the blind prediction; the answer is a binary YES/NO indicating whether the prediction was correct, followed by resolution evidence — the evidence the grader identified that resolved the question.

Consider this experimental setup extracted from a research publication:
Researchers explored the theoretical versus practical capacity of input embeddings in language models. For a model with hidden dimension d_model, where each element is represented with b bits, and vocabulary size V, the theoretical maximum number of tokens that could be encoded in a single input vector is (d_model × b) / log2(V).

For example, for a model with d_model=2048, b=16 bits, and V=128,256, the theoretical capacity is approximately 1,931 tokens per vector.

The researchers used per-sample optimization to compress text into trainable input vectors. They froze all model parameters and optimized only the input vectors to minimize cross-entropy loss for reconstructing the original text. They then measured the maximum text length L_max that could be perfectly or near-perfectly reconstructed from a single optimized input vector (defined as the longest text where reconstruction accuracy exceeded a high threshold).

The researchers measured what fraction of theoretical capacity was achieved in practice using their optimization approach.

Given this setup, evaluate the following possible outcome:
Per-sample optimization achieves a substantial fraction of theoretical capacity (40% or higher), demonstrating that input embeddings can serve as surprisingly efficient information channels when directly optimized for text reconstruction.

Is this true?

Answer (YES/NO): NO